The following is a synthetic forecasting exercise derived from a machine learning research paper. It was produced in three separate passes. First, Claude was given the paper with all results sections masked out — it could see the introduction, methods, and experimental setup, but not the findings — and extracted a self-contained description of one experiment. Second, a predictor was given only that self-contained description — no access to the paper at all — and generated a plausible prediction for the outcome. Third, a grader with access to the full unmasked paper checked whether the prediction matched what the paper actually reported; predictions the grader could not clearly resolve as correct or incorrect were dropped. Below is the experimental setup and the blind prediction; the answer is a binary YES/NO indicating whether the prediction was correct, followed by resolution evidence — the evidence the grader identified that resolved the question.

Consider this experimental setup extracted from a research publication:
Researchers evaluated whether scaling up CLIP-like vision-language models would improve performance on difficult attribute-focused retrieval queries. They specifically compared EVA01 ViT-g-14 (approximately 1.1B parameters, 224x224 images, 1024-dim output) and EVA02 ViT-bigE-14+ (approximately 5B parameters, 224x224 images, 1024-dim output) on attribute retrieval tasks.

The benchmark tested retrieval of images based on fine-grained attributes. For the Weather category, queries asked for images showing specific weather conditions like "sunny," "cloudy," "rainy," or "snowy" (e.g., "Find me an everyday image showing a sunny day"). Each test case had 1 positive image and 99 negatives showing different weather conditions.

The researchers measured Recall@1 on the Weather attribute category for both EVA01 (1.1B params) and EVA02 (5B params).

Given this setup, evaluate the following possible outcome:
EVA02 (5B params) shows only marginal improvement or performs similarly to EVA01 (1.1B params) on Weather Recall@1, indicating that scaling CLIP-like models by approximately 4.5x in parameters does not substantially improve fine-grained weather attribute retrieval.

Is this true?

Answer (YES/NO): YES